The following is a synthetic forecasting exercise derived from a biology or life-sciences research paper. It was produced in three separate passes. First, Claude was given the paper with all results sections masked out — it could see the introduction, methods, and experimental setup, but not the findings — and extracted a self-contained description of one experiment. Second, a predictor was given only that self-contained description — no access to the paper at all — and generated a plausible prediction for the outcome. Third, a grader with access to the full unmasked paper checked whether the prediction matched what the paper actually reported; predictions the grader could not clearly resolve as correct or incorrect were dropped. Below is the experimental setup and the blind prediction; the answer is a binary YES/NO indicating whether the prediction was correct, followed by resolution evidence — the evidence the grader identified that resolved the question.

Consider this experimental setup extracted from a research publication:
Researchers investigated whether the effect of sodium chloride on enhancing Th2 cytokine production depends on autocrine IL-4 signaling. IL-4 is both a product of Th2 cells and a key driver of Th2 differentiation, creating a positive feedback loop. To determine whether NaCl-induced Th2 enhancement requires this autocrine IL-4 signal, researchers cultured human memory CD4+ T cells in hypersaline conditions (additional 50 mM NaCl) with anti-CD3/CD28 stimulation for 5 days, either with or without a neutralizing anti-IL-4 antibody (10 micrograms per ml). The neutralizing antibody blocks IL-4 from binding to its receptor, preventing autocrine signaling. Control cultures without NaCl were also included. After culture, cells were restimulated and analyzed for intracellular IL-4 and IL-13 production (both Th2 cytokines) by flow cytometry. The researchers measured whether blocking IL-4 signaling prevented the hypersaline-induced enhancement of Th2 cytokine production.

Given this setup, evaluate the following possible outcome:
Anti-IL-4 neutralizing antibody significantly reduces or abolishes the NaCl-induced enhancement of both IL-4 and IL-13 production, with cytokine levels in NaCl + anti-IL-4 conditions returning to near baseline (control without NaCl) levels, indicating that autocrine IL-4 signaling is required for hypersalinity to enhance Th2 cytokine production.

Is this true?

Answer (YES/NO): NO